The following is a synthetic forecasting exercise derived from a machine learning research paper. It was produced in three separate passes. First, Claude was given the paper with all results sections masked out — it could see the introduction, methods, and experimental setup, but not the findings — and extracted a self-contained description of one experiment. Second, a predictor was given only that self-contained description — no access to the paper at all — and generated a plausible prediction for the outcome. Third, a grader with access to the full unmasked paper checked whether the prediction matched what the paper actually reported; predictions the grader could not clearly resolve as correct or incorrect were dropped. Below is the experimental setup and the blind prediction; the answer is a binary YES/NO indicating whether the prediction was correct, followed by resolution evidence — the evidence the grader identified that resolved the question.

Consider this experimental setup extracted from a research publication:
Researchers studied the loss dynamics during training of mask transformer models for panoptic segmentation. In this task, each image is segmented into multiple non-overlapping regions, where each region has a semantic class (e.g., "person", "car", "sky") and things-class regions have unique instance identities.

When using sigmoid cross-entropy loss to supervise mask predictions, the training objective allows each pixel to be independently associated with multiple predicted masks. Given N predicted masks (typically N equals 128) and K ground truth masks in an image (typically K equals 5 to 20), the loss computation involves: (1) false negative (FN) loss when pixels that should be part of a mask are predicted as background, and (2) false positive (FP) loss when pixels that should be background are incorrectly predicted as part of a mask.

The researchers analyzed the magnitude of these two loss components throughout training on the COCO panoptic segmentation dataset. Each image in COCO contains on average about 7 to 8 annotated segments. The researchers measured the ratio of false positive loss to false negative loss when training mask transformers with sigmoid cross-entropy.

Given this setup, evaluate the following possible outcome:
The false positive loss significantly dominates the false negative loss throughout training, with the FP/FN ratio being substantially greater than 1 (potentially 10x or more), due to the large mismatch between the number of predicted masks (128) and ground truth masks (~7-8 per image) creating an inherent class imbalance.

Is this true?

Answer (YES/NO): YES